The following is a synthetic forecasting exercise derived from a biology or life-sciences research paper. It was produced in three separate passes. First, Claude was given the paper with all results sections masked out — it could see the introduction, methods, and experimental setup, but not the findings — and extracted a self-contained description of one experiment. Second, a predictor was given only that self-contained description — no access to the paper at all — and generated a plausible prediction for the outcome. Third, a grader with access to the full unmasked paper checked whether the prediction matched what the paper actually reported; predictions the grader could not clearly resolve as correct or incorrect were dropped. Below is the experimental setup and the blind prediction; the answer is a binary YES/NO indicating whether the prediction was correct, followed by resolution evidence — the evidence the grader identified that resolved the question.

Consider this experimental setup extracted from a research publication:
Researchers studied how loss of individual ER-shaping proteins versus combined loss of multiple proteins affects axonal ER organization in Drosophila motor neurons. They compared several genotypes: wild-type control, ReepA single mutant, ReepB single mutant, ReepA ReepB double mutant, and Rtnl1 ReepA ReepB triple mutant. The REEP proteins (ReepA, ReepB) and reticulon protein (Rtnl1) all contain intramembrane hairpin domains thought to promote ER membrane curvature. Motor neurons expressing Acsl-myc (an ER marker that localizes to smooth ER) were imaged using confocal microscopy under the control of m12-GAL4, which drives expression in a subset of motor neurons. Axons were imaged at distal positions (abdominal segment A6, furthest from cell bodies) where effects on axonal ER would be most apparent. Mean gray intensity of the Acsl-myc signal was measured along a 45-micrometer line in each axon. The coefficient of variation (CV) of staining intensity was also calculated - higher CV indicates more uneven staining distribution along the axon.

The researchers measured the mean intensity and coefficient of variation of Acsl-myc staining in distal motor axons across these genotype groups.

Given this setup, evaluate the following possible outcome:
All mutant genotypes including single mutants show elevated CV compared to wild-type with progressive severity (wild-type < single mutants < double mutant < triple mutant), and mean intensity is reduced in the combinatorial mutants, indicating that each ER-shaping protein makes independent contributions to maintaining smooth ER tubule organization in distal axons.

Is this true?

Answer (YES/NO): NO